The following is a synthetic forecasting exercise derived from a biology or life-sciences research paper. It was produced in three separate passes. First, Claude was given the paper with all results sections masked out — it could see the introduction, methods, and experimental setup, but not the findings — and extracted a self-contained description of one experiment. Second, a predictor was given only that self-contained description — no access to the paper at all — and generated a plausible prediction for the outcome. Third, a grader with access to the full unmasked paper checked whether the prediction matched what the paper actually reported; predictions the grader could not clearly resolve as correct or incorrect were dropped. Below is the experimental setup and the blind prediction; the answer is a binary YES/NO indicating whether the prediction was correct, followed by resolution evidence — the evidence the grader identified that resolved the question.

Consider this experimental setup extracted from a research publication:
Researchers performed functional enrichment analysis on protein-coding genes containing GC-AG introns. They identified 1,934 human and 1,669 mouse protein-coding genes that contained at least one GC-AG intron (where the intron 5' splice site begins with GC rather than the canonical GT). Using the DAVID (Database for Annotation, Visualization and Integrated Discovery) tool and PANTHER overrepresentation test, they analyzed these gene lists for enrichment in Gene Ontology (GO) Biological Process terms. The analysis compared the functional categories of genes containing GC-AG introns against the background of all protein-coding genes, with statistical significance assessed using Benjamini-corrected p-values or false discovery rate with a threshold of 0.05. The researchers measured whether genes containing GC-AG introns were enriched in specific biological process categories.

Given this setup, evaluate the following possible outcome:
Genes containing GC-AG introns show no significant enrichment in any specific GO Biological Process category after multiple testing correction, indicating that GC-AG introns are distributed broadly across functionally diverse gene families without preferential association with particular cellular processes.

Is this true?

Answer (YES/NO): NO